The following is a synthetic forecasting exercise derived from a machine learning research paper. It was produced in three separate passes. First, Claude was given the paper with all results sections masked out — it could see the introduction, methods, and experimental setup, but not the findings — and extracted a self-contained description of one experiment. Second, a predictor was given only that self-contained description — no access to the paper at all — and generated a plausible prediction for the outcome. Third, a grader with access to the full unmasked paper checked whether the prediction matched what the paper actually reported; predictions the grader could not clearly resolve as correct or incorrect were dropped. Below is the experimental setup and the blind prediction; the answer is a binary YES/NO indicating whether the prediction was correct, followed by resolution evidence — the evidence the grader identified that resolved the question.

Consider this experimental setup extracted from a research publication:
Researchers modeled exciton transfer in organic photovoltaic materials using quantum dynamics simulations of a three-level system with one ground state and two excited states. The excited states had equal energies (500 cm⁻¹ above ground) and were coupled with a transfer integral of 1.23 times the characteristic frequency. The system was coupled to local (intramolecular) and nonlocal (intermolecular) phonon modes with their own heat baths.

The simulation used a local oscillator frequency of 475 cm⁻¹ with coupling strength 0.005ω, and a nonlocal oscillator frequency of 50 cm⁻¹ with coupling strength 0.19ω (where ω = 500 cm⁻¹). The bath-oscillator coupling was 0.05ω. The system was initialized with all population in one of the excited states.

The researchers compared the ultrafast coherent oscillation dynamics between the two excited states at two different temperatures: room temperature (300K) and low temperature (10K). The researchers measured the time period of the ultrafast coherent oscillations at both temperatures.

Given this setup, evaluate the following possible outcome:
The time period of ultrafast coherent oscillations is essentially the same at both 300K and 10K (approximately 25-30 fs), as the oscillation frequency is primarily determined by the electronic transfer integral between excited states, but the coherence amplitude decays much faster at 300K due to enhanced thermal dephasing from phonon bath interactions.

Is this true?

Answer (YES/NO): NO